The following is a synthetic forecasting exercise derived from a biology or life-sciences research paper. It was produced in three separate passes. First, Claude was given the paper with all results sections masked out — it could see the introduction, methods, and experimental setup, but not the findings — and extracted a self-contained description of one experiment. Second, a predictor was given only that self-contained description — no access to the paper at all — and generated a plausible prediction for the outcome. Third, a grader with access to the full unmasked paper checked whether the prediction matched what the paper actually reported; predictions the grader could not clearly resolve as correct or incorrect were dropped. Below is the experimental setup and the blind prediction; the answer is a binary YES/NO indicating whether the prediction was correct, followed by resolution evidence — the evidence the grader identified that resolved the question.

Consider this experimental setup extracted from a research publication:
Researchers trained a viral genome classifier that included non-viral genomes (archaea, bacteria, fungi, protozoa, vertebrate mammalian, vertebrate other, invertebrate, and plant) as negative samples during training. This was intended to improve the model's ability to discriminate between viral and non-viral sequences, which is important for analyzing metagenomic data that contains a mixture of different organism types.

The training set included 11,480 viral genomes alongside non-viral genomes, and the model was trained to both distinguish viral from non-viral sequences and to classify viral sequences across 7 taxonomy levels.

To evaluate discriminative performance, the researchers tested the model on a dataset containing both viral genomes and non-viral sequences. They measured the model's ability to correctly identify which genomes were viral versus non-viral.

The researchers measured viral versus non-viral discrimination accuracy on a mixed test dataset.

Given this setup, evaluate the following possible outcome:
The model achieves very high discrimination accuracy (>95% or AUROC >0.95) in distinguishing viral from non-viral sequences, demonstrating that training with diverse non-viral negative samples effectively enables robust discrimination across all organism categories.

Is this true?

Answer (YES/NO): YES